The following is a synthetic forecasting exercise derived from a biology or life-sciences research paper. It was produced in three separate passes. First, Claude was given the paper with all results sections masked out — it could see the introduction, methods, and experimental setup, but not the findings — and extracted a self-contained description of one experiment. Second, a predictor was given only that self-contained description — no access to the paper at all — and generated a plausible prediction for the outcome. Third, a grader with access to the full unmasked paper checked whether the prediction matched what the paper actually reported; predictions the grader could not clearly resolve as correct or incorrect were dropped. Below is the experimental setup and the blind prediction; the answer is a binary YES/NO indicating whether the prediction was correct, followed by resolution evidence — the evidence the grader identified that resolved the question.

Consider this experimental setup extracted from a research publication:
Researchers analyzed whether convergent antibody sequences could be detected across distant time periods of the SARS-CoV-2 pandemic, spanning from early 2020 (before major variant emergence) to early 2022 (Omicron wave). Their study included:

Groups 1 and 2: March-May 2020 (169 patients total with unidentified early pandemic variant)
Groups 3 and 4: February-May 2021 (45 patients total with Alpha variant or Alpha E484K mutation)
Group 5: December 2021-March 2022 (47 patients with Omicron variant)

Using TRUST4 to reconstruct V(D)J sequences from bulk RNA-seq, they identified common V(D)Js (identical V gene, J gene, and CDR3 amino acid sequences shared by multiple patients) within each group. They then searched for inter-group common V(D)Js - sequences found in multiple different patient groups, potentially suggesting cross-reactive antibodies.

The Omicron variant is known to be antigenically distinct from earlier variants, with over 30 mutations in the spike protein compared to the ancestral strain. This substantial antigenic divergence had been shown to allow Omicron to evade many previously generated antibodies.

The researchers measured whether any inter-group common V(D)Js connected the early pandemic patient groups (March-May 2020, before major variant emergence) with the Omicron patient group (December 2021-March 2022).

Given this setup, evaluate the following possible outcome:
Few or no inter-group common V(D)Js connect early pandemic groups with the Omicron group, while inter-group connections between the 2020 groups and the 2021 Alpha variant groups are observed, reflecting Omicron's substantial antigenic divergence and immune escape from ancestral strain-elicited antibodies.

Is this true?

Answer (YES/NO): NO